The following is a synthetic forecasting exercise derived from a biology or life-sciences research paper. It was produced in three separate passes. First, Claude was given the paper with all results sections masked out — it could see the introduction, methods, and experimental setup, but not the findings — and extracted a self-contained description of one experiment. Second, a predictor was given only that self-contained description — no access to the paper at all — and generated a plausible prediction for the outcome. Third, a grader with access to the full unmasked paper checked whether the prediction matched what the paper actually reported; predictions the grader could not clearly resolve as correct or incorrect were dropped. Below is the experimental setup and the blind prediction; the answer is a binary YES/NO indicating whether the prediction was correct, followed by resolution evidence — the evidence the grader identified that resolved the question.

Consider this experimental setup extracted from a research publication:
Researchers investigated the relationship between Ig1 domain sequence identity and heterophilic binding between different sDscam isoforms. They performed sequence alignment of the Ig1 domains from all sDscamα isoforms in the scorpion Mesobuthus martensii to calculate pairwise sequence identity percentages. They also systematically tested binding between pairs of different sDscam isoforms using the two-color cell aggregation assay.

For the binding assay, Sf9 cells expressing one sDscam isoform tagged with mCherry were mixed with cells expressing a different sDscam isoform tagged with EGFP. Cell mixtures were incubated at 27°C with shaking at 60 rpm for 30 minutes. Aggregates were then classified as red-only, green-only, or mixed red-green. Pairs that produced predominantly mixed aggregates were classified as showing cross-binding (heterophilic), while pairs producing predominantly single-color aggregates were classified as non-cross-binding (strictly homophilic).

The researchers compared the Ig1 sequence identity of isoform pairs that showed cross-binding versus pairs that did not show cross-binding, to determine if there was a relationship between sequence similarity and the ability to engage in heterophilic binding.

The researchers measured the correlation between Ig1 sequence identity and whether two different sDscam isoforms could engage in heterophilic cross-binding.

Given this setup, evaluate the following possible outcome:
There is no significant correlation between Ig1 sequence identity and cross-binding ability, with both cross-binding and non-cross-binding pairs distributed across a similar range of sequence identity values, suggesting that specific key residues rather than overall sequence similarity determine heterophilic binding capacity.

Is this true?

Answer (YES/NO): NO